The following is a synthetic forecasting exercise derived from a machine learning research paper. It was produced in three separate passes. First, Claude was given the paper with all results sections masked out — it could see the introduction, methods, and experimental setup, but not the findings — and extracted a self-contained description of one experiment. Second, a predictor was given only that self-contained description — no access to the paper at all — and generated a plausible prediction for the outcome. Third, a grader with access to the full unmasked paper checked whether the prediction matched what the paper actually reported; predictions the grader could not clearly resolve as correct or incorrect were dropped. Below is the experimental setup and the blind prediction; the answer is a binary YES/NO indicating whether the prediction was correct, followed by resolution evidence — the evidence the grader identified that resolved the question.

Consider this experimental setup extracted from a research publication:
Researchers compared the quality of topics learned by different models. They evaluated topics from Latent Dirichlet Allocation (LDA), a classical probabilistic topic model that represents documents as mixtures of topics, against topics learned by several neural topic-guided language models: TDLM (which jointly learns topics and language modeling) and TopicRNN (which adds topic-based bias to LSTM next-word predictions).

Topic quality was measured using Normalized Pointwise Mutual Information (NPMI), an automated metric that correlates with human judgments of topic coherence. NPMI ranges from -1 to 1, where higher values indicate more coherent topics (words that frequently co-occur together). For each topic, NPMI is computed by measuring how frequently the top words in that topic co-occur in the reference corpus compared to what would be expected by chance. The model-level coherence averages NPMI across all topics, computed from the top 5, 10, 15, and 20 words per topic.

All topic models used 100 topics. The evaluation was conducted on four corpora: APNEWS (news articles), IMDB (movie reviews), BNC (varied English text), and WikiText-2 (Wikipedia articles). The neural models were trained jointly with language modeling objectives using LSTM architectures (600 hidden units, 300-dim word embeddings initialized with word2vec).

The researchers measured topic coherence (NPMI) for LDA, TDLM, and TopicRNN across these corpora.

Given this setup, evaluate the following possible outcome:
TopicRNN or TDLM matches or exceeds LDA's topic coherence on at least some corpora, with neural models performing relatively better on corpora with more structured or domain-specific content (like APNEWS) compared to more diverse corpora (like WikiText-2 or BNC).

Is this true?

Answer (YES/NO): YES